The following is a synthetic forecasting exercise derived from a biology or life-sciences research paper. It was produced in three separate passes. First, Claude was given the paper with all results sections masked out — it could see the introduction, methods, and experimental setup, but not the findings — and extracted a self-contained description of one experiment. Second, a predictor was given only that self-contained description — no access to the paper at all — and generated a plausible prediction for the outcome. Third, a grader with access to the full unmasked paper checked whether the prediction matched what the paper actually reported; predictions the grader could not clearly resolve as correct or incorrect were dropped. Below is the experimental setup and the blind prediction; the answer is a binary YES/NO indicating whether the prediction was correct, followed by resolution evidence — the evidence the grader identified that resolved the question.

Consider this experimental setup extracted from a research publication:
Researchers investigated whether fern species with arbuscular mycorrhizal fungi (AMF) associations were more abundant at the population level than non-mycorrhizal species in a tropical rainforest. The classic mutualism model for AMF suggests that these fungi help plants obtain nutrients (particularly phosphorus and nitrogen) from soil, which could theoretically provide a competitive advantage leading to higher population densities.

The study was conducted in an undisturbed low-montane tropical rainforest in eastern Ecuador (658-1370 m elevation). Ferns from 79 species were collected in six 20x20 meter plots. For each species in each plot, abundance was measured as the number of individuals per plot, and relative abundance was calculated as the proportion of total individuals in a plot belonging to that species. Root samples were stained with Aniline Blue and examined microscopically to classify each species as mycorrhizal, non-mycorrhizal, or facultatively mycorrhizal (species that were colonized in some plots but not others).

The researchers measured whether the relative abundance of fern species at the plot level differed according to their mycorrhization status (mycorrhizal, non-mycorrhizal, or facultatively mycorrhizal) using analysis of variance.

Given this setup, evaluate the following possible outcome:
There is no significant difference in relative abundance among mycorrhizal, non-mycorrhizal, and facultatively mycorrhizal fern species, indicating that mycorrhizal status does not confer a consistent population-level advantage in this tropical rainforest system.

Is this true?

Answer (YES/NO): YES